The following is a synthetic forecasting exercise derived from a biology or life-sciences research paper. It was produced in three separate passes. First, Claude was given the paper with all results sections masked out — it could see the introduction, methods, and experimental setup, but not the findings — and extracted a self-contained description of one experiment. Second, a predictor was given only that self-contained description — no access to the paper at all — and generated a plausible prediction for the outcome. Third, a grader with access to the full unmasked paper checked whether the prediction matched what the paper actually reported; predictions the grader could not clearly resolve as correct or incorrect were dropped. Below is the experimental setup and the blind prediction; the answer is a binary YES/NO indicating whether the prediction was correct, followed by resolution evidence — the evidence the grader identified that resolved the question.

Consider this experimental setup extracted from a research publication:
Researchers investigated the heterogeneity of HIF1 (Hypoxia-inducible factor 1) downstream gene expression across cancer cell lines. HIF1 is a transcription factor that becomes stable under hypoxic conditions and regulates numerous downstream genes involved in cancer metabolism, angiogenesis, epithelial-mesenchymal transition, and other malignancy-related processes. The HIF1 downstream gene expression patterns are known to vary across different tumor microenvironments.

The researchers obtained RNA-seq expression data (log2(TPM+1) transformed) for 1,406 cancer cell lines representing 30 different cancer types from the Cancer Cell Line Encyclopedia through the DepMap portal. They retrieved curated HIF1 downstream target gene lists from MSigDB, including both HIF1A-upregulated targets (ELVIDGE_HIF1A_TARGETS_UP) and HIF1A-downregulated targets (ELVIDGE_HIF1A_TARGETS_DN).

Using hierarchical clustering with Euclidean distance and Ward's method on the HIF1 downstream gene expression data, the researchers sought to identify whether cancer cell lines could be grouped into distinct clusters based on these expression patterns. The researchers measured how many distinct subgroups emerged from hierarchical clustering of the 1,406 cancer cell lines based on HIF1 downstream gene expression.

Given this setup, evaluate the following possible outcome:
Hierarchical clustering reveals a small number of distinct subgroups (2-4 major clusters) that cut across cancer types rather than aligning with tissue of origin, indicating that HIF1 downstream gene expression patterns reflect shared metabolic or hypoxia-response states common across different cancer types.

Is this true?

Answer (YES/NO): NO